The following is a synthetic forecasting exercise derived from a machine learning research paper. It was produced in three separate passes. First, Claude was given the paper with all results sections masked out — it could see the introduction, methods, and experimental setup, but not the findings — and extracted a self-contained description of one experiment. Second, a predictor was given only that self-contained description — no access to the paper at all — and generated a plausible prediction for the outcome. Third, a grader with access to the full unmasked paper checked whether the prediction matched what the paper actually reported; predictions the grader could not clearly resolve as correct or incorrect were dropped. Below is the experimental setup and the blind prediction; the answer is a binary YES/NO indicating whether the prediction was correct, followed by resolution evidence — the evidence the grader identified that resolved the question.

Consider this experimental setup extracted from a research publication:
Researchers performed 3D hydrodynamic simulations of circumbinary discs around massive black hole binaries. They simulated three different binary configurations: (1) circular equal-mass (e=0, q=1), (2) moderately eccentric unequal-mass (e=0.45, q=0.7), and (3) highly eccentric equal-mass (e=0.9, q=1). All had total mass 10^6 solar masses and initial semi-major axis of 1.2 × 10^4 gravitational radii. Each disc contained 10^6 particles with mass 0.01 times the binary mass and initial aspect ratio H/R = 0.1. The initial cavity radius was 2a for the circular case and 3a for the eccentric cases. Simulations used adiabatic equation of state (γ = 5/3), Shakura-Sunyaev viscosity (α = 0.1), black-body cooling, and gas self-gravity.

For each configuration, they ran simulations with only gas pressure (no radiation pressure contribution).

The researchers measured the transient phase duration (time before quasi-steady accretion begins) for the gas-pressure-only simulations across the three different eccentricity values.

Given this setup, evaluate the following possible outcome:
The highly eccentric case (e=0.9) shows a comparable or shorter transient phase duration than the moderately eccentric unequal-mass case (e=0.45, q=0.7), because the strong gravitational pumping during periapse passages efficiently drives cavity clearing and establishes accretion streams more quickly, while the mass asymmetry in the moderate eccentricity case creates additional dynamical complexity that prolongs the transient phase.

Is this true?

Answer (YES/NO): YES